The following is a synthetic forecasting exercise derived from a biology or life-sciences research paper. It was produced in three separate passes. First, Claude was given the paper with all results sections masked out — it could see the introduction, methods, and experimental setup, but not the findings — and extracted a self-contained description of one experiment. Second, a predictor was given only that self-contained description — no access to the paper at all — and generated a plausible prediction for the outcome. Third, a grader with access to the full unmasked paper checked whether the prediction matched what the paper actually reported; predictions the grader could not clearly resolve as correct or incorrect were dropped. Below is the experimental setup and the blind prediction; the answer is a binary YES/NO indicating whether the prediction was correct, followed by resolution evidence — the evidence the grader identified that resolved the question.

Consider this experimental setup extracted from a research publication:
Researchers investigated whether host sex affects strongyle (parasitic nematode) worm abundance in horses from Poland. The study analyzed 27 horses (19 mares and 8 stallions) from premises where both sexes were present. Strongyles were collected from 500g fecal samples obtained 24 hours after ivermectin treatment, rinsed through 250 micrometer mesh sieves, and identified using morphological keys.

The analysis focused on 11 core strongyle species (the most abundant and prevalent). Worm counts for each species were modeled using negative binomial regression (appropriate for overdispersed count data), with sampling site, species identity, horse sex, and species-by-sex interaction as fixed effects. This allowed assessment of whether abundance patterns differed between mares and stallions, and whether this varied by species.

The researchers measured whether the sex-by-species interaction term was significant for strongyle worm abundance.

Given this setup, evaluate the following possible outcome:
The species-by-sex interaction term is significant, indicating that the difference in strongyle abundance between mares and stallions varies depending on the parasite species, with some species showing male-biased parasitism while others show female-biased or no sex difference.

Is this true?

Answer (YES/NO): YES